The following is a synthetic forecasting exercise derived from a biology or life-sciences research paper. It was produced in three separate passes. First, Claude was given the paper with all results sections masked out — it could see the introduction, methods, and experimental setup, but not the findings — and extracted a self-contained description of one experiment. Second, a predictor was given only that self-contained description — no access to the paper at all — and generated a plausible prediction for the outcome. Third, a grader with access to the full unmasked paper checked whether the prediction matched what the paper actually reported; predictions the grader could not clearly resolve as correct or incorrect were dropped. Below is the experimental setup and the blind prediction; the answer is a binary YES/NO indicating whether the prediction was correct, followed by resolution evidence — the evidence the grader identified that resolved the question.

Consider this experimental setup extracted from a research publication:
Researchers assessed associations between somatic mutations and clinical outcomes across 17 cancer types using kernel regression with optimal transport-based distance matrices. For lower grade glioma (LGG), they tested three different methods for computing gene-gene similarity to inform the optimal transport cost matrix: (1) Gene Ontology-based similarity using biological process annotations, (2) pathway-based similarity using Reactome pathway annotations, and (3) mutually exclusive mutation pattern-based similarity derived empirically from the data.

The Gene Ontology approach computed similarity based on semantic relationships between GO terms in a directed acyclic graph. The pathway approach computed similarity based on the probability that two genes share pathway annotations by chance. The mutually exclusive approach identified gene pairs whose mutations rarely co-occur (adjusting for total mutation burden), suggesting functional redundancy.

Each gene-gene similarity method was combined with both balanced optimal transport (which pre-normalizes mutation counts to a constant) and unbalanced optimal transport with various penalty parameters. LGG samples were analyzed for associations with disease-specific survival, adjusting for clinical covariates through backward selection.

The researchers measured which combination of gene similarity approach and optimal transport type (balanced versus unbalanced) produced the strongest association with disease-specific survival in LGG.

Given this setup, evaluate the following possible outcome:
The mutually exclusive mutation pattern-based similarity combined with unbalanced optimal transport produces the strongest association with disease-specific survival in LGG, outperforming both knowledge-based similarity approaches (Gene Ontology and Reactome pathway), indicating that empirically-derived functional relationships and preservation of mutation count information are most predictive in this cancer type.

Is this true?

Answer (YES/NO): NO